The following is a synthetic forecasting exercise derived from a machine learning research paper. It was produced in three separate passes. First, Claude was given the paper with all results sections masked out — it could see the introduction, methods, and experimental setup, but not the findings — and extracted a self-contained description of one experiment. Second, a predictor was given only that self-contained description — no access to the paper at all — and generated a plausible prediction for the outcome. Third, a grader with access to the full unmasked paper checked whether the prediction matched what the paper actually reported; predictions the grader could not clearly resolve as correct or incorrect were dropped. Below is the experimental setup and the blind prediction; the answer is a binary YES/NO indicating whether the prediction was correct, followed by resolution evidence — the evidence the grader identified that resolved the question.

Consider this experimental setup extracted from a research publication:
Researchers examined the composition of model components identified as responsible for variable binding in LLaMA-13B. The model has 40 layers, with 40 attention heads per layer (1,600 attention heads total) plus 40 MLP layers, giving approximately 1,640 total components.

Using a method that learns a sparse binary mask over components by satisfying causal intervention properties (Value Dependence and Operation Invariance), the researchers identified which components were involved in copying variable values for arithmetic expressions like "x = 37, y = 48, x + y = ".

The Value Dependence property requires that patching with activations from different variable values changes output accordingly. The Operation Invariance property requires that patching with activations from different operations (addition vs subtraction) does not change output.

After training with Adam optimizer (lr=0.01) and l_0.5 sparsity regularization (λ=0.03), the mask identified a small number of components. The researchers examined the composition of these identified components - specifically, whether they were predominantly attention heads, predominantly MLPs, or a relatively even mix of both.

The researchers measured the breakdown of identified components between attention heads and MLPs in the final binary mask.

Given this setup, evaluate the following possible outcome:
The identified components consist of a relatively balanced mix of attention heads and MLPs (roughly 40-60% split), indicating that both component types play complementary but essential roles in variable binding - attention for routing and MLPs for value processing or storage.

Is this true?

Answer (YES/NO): NO